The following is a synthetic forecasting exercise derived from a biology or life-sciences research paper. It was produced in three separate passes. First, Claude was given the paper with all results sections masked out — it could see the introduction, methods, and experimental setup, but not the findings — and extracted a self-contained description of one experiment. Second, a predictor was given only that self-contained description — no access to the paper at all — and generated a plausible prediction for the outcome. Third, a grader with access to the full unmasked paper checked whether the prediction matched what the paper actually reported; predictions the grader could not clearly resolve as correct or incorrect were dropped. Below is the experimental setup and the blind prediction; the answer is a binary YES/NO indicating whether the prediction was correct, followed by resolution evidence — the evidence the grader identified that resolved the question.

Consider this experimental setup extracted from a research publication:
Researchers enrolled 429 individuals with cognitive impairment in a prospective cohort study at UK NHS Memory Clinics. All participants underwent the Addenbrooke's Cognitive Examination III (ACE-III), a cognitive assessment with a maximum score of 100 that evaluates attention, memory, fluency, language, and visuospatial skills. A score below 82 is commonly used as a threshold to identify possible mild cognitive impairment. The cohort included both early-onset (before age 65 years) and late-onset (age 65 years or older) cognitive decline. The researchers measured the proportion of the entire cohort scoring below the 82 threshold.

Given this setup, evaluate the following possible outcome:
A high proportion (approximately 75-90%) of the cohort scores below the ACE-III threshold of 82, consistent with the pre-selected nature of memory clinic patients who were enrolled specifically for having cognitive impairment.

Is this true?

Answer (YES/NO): NO